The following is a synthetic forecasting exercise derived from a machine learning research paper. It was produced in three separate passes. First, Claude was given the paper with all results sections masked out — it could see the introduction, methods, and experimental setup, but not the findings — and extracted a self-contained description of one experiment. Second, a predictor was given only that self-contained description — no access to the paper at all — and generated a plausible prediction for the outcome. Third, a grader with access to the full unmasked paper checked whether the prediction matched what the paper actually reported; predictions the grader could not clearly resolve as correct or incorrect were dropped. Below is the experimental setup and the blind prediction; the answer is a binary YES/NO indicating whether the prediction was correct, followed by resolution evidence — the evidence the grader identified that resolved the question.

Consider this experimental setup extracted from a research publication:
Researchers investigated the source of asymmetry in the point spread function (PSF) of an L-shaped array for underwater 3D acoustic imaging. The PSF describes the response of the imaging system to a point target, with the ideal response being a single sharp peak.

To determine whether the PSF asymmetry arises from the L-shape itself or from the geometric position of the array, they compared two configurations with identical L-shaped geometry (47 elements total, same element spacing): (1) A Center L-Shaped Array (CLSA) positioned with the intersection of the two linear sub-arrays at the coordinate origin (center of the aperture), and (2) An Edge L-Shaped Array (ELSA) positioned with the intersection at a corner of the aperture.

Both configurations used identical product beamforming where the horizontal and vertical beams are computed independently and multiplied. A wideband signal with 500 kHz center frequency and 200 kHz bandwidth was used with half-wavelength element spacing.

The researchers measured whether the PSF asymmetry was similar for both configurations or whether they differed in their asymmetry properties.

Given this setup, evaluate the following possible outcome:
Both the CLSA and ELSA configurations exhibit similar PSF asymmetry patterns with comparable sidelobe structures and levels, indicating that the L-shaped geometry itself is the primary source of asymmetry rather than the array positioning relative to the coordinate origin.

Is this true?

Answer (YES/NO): NO